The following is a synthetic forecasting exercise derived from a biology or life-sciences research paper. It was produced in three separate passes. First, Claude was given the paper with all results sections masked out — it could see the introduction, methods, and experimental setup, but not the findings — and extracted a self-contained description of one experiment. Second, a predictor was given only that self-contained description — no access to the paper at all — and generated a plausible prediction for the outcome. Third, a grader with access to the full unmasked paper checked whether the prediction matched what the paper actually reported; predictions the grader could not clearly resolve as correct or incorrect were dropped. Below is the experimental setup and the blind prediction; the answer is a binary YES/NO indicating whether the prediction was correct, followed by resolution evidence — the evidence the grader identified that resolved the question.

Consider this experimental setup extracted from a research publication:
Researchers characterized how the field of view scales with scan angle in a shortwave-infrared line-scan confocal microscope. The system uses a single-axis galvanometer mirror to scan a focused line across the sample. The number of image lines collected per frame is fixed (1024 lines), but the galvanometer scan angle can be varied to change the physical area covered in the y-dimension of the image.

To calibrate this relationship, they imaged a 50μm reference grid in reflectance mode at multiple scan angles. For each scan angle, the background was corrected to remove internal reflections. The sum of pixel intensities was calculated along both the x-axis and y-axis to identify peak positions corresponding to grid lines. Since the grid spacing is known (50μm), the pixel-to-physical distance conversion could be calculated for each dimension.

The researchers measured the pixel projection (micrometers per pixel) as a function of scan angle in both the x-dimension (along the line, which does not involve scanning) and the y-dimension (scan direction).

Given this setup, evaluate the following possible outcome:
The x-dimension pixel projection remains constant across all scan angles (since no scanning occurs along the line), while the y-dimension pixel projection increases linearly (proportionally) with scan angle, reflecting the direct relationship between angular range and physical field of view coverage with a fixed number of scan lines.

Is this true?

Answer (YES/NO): YES